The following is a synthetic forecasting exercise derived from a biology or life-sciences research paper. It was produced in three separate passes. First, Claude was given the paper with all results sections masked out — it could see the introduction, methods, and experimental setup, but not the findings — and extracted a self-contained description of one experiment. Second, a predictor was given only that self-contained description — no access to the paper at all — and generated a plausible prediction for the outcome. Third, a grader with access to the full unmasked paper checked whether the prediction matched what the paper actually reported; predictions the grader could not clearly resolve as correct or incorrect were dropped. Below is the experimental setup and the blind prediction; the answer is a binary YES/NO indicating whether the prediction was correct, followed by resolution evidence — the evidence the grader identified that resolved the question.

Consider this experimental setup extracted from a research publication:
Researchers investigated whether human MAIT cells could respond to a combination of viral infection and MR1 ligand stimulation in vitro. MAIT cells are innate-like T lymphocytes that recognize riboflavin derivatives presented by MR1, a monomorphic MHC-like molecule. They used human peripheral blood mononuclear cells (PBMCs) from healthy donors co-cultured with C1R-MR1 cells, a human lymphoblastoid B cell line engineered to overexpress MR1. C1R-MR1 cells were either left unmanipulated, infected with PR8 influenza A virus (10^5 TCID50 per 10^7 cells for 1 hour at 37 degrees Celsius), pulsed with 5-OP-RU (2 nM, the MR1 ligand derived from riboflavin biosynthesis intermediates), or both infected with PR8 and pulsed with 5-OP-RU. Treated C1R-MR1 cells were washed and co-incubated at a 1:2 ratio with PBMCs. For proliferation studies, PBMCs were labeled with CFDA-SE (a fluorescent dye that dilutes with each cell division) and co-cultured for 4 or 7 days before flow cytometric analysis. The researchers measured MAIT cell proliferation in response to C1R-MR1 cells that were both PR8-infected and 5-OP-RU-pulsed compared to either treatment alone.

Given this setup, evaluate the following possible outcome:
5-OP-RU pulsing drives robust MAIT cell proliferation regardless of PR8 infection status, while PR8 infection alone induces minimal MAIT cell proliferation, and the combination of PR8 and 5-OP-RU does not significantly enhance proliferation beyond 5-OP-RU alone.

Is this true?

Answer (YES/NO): NO